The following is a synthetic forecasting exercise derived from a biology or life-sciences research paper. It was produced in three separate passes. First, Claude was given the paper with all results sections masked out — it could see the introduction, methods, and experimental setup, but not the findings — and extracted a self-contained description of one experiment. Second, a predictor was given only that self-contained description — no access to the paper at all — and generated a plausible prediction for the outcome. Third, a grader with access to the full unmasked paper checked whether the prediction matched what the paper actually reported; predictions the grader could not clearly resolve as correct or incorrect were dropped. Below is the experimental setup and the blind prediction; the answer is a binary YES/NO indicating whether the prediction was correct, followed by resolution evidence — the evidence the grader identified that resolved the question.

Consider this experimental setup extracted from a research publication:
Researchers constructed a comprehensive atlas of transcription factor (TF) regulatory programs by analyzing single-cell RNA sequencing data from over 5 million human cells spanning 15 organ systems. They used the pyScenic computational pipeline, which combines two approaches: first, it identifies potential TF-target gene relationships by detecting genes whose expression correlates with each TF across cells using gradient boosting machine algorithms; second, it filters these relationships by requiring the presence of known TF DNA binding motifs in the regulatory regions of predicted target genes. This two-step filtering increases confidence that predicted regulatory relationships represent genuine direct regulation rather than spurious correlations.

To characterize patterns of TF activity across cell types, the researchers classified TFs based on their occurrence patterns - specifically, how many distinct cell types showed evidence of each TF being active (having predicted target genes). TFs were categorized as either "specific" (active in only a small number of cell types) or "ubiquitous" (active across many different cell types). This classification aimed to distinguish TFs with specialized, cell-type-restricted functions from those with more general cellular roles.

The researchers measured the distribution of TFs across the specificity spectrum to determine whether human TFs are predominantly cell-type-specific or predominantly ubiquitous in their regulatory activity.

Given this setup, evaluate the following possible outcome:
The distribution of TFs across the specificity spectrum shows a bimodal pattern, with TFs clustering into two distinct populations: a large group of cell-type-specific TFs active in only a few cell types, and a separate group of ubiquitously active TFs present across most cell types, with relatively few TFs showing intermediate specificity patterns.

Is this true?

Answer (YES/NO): NO